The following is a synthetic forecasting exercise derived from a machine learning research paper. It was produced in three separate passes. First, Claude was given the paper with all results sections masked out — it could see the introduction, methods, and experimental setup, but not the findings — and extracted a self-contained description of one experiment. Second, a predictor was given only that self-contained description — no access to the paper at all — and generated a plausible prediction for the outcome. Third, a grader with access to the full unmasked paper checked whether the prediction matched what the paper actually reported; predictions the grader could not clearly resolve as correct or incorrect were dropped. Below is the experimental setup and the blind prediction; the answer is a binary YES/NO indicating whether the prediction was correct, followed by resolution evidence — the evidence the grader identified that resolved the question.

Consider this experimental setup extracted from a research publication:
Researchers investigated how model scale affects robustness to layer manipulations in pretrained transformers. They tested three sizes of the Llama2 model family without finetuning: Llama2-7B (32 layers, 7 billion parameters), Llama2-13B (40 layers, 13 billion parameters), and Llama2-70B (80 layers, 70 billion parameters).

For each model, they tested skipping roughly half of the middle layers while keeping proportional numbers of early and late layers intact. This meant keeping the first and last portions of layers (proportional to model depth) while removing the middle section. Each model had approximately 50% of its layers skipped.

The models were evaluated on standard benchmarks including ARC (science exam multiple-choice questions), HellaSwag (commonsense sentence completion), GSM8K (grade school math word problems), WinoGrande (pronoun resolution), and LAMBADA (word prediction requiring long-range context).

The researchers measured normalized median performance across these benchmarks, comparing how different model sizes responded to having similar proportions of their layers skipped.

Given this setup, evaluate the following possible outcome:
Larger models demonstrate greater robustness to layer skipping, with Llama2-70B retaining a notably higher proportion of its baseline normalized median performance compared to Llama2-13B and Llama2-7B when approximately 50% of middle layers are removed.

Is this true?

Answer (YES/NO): NO